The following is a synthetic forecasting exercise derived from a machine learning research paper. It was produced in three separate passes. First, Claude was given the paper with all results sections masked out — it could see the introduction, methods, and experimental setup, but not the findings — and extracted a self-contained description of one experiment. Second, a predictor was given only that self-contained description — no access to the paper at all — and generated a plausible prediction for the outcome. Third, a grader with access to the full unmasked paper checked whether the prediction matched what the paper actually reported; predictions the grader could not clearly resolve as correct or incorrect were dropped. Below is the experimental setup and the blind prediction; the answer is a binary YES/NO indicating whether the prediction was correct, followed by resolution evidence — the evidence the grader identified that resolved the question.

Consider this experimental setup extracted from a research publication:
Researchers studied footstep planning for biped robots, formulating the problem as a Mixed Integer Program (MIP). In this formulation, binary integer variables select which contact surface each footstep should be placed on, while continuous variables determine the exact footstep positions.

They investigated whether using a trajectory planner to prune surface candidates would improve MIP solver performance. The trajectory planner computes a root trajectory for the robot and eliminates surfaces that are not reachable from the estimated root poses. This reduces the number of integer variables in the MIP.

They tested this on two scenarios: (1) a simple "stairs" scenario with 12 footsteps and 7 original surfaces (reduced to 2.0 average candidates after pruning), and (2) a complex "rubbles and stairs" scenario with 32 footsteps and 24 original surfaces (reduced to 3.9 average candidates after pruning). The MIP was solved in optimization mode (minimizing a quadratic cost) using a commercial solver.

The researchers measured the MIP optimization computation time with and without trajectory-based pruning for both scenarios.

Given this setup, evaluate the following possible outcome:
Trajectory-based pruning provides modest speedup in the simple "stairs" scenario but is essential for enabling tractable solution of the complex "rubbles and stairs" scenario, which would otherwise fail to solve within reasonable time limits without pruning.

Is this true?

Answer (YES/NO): NO